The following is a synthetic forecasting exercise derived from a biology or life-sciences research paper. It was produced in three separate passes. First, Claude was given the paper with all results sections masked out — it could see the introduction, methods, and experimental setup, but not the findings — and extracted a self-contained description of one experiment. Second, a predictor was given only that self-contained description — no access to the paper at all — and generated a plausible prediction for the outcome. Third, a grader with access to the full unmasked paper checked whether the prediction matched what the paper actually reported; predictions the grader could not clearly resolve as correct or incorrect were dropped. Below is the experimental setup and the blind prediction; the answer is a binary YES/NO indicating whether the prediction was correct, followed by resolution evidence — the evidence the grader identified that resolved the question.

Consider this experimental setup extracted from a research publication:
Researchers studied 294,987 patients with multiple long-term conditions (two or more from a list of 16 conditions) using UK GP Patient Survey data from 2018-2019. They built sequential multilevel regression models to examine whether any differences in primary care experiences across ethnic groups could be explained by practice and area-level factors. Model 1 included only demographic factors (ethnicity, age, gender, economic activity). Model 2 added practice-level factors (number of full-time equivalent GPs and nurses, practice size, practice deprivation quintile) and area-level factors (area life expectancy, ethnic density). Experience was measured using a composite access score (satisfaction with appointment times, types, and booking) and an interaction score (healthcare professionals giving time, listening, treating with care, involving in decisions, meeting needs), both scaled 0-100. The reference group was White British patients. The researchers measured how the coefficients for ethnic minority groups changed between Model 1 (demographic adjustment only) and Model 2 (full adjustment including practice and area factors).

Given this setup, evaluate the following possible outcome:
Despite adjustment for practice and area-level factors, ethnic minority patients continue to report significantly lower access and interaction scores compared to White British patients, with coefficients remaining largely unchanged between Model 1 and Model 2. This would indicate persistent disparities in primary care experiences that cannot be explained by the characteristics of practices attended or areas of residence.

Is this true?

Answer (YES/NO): NO